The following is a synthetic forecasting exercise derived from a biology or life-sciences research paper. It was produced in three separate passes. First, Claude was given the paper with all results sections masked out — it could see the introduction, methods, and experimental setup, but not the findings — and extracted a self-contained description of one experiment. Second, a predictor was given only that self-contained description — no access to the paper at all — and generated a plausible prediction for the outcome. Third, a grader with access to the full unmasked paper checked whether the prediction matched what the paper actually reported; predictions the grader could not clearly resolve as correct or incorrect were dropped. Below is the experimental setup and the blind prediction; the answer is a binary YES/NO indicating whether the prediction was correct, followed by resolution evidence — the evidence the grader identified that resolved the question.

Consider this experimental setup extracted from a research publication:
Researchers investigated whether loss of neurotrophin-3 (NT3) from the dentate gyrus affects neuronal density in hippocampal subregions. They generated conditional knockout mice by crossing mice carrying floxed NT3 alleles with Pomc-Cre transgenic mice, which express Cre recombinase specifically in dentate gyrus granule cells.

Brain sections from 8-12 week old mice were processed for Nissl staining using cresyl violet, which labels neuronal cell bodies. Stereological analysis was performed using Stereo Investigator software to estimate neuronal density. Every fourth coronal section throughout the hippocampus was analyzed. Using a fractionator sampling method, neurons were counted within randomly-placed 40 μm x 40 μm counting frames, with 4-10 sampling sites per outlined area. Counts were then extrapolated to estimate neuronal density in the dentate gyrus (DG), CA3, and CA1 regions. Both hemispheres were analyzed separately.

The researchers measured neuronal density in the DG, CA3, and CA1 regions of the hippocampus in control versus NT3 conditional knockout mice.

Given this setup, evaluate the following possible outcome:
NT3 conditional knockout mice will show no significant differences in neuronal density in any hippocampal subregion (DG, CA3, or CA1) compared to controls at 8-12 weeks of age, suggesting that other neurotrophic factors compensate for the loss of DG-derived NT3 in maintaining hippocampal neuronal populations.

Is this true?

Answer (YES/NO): YES